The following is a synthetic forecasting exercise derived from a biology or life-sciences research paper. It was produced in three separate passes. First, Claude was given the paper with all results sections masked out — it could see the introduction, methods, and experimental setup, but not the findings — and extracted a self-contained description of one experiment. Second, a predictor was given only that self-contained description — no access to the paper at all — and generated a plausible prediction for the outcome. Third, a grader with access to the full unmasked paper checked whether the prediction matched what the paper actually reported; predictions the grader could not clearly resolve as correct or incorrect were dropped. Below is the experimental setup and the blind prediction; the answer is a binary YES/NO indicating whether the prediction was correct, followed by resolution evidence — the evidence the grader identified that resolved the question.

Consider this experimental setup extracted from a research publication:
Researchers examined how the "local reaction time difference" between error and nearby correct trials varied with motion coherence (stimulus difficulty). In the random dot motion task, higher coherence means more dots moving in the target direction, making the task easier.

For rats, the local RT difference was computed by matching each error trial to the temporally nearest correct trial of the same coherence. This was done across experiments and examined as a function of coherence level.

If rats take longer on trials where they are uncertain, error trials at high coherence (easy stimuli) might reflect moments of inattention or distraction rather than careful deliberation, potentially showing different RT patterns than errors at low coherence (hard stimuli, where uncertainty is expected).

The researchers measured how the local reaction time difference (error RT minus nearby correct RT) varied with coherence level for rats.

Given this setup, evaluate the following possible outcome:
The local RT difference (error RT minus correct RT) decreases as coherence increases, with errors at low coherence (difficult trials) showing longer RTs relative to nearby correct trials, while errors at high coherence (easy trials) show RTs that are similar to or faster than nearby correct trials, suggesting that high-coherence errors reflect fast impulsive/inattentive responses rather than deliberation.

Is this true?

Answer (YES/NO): NO